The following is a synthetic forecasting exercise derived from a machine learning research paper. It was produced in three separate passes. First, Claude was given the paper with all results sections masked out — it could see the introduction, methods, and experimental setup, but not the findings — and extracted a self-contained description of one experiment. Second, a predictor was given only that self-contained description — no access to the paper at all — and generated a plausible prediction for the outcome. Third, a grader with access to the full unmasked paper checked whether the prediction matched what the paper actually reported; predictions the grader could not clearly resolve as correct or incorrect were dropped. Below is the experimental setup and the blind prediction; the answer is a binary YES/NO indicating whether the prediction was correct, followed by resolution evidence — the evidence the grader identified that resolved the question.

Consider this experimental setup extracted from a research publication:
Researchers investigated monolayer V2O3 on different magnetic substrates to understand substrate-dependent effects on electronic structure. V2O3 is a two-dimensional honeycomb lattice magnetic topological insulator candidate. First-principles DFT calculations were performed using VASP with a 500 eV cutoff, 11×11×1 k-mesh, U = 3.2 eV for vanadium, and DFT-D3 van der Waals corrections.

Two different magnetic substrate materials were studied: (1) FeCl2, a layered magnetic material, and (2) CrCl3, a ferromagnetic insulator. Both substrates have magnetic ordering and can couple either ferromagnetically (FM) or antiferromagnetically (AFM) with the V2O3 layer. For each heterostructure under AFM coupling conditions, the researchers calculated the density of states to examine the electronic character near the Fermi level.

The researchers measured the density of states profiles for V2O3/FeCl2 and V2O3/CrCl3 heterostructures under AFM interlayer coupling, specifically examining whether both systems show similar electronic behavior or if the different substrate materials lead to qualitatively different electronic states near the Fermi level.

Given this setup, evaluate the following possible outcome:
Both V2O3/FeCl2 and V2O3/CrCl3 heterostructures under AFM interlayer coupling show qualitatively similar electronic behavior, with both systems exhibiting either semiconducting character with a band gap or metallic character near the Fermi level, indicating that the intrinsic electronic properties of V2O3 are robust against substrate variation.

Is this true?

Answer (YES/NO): YES